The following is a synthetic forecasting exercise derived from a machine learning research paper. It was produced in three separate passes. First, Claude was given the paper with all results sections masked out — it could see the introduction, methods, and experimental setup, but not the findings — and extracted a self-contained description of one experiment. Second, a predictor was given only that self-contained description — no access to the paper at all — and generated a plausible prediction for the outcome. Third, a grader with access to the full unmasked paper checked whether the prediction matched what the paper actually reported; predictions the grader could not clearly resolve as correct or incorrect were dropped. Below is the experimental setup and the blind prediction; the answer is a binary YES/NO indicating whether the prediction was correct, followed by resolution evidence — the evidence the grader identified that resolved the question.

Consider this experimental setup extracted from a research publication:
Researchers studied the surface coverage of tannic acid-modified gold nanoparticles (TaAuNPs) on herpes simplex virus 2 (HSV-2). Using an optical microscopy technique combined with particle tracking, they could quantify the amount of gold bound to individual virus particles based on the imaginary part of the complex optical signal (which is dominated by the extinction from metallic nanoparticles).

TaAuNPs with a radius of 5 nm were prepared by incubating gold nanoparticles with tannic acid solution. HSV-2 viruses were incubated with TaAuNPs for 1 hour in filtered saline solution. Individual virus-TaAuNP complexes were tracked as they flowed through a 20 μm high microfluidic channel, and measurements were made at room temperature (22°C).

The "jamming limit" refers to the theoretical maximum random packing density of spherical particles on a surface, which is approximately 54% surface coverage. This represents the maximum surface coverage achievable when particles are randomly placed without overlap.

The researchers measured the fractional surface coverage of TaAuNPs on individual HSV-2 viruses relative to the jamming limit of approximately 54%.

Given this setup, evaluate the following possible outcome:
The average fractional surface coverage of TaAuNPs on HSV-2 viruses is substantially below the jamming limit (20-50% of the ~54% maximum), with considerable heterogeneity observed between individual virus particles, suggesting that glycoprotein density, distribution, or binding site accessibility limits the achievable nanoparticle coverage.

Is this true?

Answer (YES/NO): NO